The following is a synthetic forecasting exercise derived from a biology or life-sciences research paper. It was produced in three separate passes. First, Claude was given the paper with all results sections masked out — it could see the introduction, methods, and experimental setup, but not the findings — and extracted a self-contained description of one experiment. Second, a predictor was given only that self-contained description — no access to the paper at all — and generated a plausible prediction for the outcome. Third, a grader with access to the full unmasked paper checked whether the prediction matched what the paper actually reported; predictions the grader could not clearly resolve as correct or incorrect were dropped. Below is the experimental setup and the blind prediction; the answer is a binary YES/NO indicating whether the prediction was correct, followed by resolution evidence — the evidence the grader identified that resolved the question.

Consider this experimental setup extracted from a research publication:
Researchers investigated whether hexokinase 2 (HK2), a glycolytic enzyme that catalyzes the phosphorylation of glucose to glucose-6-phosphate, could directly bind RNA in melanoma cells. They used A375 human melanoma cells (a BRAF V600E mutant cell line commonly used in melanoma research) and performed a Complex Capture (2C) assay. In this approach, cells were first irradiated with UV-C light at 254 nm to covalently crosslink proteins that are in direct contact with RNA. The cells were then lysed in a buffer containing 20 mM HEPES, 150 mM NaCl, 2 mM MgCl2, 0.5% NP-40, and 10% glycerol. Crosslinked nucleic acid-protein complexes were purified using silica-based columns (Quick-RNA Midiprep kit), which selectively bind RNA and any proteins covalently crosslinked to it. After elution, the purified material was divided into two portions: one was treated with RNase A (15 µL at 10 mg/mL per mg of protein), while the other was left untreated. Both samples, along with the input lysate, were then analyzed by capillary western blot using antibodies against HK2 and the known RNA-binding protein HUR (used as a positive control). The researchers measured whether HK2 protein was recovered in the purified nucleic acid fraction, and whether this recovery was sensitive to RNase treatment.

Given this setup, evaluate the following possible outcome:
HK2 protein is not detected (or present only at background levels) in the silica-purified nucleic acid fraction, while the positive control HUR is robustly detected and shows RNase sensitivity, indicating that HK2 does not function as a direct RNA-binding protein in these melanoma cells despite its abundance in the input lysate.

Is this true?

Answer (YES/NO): NO